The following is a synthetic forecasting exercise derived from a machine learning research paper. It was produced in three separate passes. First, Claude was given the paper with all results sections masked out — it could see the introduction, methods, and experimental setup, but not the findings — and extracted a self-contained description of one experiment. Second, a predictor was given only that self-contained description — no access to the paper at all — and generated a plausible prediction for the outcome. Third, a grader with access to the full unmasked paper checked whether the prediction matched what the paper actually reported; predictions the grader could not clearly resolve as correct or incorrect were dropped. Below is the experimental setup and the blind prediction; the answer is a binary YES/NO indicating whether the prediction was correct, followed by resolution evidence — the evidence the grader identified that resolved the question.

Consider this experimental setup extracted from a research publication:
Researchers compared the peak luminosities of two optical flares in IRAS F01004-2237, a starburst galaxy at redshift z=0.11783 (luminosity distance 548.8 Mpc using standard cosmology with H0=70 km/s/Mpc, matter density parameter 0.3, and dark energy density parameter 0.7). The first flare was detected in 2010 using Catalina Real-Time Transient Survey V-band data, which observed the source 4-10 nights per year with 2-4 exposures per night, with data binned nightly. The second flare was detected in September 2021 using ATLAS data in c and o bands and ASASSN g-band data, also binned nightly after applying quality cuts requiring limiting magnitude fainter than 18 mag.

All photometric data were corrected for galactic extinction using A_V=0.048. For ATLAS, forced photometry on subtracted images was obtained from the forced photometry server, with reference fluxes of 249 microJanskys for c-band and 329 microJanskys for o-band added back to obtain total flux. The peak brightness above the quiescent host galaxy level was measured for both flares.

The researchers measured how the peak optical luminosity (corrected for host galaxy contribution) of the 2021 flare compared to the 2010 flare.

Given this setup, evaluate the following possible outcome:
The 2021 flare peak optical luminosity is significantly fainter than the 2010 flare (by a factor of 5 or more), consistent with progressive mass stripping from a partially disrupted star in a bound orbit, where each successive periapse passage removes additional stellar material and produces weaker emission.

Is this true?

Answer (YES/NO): NO